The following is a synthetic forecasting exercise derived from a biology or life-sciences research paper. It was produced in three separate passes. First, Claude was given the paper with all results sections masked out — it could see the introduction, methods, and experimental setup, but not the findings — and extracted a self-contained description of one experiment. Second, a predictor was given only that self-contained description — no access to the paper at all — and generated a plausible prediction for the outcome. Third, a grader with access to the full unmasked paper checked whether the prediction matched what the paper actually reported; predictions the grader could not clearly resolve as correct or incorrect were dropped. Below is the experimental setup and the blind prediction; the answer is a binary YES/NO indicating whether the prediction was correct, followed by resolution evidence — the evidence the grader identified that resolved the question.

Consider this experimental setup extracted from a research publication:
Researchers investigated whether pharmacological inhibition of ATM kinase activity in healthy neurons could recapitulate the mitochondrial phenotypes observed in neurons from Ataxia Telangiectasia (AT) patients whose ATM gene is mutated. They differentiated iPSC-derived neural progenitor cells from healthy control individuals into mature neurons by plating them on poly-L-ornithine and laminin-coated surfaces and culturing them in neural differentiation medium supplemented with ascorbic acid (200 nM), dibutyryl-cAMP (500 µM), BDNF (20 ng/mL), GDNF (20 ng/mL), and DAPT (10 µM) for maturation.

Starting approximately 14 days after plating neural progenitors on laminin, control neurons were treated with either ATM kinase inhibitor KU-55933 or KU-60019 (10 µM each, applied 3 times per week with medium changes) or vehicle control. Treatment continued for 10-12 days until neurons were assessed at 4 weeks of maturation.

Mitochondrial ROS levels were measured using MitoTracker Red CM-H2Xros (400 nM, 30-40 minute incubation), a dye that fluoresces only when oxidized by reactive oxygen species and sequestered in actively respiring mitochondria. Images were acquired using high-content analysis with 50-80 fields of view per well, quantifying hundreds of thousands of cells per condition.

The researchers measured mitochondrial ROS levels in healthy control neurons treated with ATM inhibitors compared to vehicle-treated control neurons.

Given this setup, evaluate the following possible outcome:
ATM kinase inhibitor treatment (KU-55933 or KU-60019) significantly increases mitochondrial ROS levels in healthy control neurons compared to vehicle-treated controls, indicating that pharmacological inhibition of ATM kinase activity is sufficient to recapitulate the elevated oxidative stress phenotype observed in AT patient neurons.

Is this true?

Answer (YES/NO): NO